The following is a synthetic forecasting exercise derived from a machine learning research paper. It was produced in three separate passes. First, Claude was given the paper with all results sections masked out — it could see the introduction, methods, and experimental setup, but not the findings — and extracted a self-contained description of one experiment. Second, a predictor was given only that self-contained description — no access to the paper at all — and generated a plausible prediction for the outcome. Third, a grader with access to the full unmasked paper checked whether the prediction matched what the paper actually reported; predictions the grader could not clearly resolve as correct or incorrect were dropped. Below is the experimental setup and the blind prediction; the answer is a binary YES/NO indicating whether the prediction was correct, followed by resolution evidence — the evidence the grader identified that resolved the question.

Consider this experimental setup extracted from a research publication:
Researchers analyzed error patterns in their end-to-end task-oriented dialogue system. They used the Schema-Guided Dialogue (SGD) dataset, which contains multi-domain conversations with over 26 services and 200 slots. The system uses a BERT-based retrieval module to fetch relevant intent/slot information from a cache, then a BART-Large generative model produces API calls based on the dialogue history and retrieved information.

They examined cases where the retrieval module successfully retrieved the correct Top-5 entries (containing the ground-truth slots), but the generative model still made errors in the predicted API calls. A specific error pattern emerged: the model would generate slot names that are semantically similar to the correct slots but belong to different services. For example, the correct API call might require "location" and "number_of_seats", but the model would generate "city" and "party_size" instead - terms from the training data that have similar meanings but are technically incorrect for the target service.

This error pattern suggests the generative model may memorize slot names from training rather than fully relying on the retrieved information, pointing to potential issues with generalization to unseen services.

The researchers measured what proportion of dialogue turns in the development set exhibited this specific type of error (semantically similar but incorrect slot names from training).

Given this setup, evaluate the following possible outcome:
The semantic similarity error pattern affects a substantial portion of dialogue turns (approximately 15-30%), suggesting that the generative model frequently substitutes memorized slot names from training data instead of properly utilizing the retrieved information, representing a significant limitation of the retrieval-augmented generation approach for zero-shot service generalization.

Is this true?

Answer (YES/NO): YES